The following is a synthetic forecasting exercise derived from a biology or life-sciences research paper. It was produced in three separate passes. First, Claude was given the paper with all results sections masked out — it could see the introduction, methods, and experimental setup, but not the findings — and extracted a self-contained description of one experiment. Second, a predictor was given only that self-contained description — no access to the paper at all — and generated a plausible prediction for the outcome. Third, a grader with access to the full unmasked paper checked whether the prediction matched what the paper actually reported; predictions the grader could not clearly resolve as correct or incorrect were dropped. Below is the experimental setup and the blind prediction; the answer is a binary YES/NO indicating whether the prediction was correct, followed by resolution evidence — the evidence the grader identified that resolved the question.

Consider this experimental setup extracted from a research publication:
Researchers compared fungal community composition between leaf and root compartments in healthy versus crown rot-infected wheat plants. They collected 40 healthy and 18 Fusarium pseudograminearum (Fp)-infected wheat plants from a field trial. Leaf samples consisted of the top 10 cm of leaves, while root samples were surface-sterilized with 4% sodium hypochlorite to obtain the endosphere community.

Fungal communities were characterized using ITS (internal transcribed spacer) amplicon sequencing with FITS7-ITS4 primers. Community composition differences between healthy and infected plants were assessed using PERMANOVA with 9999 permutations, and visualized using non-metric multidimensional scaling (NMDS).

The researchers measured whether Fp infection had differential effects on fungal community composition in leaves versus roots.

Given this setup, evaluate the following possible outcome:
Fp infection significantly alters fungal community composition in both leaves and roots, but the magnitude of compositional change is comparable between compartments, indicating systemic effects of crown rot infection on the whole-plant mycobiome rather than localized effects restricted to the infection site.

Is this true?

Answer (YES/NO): NO